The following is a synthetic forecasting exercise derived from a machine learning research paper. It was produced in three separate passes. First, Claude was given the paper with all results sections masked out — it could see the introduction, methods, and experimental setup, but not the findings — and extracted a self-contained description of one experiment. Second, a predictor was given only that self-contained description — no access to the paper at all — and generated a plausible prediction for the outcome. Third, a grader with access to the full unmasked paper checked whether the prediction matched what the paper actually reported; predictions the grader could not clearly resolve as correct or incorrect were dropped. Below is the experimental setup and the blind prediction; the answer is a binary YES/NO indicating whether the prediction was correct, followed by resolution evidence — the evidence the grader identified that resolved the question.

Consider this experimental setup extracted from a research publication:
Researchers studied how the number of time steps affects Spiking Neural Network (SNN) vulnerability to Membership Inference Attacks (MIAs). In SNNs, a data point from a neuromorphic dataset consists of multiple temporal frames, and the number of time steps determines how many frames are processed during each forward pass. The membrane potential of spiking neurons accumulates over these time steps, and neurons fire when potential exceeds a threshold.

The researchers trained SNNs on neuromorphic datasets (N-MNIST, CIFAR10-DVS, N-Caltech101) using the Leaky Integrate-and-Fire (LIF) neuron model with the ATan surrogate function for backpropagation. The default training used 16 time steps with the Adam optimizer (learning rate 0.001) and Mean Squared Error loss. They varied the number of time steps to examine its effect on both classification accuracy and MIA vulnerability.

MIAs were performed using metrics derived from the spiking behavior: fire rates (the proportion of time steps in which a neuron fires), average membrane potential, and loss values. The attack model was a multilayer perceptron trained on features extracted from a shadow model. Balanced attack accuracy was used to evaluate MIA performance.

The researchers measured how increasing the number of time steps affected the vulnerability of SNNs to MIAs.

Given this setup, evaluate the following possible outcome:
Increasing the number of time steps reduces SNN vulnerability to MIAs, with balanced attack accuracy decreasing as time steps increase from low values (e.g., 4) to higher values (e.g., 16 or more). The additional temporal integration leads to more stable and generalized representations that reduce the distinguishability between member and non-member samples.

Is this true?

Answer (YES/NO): NO